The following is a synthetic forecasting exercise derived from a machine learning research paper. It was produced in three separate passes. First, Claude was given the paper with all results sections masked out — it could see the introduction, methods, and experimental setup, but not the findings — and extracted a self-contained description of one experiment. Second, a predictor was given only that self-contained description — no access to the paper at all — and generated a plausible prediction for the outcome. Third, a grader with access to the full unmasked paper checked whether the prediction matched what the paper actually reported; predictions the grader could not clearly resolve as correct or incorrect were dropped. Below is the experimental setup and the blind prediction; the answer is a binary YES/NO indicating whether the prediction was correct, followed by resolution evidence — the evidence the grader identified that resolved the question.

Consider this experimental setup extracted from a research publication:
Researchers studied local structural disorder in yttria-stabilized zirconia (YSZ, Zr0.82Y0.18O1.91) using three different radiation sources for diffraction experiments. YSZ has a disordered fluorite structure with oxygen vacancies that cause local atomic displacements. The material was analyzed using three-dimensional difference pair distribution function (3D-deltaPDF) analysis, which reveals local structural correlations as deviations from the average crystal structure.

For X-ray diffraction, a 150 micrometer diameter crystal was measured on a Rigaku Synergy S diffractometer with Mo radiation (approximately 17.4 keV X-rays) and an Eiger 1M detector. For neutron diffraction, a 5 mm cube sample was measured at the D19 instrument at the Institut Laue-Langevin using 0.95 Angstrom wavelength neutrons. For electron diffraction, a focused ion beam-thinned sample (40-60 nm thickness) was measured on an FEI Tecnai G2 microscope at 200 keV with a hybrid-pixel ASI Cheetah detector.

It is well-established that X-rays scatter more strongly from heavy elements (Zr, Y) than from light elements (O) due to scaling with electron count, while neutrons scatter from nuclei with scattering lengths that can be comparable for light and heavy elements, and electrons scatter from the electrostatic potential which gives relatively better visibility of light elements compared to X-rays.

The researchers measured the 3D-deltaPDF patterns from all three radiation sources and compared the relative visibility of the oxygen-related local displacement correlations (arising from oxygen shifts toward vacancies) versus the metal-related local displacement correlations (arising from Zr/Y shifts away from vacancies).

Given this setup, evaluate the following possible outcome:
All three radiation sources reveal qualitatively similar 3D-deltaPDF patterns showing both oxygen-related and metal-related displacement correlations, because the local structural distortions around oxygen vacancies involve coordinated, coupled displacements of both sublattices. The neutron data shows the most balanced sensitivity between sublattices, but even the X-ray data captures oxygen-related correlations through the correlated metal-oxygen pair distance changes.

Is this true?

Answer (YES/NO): NO